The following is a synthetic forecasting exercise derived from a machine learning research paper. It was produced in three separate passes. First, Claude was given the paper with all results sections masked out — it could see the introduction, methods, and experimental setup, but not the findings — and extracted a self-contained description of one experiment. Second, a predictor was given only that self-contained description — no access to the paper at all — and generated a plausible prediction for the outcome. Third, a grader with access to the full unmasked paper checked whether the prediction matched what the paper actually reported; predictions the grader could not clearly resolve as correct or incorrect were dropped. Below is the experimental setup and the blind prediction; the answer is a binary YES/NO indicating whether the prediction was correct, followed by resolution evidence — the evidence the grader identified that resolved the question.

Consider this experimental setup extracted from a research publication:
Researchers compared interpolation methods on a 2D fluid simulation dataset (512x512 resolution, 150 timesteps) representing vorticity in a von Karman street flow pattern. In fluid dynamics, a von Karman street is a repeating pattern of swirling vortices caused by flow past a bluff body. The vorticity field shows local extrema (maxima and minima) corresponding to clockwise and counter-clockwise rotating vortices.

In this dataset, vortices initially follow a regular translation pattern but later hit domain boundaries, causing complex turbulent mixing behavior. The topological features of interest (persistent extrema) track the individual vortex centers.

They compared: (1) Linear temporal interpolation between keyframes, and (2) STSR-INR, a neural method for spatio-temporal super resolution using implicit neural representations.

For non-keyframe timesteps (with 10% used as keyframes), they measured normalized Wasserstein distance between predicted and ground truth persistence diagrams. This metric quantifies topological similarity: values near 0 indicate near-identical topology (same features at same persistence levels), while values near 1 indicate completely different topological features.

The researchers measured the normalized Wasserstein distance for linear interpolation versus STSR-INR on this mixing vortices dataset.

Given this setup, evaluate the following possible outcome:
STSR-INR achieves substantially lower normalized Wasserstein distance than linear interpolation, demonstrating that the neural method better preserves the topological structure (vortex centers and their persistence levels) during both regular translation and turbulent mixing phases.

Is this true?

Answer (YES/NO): NO